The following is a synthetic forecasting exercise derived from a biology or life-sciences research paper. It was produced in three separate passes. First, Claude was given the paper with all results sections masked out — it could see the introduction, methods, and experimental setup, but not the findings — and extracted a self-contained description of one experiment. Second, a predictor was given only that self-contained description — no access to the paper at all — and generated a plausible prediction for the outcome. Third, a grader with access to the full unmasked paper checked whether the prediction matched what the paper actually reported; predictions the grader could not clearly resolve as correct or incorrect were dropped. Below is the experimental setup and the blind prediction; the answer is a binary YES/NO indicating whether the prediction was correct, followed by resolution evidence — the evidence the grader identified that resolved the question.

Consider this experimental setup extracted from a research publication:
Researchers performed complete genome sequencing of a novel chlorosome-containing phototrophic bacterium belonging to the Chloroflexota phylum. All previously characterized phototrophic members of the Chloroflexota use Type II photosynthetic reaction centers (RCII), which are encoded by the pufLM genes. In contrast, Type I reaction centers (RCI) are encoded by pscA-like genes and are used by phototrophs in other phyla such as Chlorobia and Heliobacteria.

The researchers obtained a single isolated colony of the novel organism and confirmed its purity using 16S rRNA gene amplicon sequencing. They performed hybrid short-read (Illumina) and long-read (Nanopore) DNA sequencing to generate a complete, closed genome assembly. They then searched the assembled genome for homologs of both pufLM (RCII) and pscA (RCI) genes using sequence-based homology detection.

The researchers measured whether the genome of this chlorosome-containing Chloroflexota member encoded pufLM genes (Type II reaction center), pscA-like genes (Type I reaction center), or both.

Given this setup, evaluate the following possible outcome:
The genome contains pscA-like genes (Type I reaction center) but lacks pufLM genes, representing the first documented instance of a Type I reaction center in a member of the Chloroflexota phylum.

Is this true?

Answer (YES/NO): YES